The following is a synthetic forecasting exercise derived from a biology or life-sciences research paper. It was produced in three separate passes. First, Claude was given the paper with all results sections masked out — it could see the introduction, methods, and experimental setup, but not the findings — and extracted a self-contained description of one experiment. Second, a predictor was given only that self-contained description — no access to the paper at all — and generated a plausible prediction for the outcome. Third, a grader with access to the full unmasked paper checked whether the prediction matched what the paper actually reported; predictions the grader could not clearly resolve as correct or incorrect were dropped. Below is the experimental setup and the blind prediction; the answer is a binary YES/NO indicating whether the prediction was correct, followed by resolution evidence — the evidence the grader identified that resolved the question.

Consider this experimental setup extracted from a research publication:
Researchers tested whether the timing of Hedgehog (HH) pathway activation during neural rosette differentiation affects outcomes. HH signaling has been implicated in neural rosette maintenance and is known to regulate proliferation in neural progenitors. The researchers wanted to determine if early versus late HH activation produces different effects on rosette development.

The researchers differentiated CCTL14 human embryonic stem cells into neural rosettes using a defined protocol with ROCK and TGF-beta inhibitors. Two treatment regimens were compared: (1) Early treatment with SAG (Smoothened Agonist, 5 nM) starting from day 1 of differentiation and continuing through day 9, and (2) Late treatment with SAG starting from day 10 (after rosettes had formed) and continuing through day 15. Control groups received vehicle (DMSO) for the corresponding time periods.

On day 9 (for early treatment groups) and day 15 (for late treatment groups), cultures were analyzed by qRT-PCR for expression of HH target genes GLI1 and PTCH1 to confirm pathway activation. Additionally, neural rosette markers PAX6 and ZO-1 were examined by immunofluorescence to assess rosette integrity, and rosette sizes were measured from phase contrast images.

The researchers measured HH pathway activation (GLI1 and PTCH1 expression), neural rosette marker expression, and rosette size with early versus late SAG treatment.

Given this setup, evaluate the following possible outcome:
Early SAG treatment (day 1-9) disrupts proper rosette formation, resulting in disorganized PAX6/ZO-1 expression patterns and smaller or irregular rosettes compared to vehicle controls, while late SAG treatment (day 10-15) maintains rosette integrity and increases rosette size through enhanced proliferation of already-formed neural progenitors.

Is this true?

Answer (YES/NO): NO